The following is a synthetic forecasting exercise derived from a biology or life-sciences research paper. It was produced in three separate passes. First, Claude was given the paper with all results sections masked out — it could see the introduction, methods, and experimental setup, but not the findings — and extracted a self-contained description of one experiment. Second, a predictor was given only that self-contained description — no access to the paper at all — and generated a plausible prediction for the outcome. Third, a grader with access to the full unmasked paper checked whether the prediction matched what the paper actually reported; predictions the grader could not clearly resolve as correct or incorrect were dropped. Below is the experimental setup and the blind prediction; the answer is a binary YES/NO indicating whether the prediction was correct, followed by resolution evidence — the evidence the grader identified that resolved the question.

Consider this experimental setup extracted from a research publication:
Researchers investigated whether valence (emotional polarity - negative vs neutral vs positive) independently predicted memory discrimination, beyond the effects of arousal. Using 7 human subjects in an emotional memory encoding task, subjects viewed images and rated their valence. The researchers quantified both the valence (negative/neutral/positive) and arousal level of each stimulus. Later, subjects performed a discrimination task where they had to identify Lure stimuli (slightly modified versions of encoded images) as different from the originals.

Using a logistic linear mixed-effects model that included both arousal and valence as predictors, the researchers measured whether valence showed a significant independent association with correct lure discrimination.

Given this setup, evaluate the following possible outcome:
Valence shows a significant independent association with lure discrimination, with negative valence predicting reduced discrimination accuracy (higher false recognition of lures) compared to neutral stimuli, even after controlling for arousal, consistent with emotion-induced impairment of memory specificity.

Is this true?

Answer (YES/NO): NO